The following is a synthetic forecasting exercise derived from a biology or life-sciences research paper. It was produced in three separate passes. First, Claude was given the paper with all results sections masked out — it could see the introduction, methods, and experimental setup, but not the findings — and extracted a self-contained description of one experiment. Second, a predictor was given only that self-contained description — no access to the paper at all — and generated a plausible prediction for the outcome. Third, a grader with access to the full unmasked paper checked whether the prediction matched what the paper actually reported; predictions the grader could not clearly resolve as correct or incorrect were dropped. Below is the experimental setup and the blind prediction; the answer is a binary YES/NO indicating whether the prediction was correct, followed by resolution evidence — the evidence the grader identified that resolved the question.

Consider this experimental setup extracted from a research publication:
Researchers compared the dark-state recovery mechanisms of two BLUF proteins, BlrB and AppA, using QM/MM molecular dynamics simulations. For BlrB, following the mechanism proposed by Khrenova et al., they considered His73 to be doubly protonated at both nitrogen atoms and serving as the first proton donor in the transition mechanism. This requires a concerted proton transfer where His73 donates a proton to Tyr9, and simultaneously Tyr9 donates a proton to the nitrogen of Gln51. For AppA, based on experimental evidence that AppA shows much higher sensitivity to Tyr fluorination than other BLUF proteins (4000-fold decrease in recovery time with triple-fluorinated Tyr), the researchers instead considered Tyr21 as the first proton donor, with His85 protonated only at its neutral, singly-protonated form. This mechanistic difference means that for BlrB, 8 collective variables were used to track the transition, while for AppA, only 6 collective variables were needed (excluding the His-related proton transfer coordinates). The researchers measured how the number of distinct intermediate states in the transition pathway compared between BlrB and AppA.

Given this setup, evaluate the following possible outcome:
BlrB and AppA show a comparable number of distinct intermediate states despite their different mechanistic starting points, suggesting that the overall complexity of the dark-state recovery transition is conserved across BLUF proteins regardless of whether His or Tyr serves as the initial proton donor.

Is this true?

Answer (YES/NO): NO